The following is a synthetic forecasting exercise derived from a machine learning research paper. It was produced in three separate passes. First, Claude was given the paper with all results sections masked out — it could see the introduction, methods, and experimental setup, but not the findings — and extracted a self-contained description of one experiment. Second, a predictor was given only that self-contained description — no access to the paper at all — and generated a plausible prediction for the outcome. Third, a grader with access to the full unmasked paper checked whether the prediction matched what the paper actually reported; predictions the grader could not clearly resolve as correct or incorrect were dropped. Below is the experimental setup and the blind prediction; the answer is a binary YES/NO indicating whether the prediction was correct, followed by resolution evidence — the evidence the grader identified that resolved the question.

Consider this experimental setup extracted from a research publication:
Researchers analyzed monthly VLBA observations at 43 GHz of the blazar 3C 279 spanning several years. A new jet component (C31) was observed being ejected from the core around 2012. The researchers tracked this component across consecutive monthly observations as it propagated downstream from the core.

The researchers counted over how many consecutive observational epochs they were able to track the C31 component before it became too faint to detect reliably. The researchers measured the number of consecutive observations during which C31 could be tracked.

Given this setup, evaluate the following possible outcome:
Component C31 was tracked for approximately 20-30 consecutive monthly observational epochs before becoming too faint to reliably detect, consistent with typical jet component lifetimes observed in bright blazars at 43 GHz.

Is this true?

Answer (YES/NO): NO